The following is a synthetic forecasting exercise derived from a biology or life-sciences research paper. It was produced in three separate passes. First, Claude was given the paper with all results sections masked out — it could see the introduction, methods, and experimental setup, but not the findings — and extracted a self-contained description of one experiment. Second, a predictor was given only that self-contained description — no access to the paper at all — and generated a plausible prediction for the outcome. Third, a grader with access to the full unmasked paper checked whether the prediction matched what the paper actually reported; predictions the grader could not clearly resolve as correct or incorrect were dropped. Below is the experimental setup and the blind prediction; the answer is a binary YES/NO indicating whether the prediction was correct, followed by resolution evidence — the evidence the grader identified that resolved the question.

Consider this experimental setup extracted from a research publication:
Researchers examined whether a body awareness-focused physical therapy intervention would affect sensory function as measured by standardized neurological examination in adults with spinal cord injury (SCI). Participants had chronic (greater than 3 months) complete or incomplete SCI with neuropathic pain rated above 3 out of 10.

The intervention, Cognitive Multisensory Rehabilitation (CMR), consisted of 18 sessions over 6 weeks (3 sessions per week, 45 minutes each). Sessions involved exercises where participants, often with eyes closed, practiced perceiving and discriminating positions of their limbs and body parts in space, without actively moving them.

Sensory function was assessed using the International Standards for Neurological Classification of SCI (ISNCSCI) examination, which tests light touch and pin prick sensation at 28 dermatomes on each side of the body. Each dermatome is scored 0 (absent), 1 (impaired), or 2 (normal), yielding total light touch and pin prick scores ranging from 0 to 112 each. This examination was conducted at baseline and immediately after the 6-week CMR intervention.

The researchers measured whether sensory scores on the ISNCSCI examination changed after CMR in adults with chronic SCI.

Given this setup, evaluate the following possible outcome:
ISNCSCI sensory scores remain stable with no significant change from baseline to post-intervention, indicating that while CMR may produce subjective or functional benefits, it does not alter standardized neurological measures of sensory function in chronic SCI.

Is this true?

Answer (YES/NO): NO